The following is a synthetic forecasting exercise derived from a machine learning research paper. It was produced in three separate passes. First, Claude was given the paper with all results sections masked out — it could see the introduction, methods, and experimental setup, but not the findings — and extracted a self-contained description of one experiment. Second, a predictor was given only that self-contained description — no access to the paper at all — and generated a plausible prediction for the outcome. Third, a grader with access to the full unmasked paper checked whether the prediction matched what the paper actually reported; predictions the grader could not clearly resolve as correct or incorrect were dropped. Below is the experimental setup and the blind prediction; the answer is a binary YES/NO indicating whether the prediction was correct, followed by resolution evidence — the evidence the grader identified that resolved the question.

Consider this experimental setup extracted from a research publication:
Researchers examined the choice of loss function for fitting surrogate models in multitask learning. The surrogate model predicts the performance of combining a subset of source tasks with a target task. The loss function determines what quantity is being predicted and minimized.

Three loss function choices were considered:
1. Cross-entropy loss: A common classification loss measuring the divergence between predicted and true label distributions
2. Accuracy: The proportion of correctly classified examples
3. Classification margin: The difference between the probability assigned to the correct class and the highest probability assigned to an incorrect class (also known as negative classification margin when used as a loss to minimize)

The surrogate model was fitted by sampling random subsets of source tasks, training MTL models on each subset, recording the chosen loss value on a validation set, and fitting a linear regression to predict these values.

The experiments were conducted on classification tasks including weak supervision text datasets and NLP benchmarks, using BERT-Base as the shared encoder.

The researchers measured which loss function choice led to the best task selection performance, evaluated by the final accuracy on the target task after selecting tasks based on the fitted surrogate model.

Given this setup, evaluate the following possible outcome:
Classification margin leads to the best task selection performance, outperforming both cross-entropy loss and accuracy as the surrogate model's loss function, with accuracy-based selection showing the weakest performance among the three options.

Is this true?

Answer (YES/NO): YES